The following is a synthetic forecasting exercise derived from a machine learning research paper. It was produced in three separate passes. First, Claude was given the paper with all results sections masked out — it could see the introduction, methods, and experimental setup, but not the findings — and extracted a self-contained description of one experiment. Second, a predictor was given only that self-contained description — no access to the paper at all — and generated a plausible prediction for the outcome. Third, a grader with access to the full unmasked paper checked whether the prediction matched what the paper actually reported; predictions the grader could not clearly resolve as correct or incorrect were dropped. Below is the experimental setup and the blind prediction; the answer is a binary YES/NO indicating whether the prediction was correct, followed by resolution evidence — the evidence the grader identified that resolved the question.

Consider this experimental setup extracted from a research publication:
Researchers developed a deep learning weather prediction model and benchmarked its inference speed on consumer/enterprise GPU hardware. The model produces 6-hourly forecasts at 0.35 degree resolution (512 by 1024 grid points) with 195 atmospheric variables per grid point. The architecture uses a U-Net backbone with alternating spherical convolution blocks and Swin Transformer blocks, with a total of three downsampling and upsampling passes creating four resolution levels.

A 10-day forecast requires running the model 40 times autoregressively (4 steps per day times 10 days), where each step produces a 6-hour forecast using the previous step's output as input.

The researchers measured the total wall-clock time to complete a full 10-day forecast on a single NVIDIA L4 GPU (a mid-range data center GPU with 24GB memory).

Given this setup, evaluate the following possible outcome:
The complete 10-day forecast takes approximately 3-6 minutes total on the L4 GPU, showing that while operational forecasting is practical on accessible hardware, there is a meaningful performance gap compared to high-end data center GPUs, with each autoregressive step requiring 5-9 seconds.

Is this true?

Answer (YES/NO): YES